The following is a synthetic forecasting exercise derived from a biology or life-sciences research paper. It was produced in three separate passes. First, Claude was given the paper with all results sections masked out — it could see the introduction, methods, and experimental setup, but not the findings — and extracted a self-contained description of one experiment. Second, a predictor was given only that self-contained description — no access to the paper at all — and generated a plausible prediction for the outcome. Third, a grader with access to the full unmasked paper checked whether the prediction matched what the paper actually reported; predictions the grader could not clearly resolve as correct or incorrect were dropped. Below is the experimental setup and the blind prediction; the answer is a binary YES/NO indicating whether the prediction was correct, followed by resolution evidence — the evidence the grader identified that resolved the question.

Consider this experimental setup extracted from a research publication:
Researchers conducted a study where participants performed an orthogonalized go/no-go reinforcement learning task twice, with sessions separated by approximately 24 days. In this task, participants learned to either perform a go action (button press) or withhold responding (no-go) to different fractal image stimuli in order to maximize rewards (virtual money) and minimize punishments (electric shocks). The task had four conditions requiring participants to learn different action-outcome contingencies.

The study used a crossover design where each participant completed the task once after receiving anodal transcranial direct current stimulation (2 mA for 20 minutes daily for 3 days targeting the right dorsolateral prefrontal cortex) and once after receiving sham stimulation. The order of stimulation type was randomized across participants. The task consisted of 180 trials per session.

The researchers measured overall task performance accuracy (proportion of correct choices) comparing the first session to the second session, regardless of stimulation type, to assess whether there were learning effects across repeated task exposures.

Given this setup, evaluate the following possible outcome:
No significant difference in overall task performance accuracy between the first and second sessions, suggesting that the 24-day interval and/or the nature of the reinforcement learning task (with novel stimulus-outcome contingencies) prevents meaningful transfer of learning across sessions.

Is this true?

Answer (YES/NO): NO